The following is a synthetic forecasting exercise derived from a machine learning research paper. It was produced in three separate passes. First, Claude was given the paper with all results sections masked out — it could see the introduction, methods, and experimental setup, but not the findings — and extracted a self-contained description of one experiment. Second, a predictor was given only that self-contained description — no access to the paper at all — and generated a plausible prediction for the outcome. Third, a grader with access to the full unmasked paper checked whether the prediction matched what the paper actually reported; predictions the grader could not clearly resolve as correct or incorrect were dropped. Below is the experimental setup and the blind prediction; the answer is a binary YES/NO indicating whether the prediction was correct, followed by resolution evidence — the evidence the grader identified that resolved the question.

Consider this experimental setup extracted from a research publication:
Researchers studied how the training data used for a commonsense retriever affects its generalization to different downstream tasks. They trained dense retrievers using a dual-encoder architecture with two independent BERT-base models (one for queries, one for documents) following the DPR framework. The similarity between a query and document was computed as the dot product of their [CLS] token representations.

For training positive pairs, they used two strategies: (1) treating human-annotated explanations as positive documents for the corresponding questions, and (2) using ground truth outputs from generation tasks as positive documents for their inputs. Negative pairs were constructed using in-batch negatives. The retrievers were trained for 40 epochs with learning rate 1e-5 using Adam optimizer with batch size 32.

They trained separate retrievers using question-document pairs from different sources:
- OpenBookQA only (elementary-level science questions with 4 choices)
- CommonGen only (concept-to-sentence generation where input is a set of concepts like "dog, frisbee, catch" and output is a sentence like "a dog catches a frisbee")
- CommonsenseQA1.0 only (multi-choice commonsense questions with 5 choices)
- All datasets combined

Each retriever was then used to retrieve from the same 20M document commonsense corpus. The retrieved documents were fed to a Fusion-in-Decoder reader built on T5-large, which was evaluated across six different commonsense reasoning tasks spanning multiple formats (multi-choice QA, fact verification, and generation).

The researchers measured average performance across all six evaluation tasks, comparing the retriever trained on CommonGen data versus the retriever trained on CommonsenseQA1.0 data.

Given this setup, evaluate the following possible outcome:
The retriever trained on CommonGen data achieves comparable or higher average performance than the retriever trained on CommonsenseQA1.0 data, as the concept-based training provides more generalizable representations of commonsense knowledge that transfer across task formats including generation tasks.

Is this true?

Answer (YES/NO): NO